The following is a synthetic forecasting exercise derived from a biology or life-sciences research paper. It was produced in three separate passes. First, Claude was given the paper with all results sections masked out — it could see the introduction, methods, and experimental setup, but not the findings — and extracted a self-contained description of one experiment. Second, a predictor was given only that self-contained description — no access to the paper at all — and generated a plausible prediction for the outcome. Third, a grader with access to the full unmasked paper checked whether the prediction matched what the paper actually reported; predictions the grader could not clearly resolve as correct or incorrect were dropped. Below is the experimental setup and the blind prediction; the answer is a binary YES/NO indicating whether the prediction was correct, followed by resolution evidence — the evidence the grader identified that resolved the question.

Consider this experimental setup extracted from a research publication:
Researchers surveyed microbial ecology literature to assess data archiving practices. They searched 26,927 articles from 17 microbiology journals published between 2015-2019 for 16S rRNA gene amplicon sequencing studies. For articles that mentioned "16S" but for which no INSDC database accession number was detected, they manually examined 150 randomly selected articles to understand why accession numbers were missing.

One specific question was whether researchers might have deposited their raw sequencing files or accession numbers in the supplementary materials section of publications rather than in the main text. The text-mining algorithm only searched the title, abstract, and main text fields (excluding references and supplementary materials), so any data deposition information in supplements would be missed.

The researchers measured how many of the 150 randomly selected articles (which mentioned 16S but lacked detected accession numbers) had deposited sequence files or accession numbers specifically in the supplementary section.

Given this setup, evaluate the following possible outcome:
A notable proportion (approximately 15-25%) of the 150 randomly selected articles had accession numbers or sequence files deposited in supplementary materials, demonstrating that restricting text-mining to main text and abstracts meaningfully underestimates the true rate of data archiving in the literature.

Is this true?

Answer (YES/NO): NO